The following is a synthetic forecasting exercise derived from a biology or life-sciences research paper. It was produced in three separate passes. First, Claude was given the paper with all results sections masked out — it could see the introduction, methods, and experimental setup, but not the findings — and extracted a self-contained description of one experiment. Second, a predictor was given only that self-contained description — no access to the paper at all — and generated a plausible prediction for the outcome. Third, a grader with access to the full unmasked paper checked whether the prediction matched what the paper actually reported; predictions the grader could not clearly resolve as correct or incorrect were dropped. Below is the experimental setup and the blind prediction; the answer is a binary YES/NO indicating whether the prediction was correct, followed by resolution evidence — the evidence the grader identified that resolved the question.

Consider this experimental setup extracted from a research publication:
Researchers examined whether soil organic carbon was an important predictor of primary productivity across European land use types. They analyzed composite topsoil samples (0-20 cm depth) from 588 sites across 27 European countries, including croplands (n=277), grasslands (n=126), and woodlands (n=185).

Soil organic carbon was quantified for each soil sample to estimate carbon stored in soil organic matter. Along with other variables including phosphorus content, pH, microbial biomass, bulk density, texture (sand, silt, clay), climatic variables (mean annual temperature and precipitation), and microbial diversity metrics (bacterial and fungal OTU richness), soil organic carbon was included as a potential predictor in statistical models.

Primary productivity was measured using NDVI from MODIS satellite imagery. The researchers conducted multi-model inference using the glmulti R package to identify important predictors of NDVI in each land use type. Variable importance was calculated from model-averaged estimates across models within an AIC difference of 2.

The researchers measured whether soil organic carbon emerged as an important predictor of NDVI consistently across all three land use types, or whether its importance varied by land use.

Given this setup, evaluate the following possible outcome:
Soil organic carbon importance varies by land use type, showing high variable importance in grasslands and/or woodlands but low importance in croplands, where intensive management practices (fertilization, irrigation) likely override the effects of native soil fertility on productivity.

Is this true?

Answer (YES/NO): YES